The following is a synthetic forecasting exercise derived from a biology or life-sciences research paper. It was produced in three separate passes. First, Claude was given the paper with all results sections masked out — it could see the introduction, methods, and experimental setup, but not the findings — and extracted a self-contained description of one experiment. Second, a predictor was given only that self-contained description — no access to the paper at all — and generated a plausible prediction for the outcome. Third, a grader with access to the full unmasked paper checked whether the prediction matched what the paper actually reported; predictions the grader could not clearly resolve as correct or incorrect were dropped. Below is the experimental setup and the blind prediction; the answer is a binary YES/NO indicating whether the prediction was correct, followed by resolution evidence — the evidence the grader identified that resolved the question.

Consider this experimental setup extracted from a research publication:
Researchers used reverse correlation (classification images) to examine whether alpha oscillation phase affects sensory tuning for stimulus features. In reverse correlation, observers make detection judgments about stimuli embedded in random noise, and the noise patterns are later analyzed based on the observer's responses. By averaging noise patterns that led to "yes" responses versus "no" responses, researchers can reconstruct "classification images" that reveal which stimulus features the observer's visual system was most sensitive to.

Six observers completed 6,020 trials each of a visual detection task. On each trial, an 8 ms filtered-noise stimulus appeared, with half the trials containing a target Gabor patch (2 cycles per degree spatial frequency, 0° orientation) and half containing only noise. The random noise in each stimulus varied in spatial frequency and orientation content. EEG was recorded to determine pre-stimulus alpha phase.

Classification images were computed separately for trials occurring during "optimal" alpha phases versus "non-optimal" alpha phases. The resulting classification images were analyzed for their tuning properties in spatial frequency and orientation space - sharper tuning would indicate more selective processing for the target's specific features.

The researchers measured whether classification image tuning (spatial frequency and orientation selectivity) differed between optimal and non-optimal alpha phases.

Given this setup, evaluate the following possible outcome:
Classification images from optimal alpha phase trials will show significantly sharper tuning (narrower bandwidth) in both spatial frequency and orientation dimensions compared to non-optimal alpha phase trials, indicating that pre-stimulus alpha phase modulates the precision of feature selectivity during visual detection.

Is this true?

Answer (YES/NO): YES